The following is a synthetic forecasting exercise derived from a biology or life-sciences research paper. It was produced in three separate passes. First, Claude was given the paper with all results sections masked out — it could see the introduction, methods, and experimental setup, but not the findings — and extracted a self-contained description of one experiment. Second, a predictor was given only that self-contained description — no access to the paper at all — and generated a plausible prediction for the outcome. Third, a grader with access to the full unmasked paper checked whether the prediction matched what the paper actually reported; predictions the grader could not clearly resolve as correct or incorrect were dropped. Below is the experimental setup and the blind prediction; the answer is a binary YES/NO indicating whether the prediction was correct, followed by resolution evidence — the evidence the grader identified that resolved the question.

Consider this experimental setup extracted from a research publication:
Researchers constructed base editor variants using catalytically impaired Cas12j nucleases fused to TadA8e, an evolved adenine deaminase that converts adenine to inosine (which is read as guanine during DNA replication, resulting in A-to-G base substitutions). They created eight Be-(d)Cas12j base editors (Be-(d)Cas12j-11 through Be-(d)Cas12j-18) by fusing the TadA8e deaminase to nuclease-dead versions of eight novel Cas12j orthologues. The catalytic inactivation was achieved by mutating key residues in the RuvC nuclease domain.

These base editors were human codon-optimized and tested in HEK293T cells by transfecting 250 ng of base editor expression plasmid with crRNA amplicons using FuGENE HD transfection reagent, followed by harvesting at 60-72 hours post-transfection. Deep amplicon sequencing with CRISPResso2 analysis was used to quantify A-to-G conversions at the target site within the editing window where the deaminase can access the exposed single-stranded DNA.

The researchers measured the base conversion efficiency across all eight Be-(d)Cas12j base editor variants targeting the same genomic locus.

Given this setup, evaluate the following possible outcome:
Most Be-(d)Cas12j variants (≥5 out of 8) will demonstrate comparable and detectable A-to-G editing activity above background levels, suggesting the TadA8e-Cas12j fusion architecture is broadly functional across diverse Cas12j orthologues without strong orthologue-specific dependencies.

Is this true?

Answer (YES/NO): NO